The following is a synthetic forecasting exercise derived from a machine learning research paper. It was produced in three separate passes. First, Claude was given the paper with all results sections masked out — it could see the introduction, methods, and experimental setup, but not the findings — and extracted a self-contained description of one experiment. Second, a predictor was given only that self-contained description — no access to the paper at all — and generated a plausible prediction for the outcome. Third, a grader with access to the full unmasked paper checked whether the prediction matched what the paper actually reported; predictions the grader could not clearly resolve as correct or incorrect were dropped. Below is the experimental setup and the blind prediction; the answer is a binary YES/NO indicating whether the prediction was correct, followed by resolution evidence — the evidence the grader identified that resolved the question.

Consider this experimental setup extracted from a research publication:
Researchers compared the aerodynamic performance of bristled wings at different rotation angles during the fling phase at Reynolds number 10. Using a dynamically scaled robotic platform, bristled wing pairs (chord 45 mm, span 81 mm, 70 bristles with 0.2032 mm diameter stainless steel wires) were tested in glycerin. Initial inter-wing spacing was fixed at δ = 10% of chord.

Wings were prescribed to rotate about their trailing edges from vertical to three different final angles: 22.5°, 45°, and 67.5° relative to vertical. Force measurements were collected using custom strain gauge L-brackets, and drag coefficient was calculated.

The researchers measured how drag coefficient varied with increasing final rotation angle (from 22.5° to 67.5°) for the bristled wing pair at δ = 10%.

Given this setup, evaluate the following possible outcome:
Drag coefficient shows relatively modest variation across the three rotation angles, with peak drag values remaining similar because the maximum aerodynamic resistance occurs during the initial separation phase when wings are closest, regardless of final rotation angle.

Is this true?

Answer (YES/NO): NO